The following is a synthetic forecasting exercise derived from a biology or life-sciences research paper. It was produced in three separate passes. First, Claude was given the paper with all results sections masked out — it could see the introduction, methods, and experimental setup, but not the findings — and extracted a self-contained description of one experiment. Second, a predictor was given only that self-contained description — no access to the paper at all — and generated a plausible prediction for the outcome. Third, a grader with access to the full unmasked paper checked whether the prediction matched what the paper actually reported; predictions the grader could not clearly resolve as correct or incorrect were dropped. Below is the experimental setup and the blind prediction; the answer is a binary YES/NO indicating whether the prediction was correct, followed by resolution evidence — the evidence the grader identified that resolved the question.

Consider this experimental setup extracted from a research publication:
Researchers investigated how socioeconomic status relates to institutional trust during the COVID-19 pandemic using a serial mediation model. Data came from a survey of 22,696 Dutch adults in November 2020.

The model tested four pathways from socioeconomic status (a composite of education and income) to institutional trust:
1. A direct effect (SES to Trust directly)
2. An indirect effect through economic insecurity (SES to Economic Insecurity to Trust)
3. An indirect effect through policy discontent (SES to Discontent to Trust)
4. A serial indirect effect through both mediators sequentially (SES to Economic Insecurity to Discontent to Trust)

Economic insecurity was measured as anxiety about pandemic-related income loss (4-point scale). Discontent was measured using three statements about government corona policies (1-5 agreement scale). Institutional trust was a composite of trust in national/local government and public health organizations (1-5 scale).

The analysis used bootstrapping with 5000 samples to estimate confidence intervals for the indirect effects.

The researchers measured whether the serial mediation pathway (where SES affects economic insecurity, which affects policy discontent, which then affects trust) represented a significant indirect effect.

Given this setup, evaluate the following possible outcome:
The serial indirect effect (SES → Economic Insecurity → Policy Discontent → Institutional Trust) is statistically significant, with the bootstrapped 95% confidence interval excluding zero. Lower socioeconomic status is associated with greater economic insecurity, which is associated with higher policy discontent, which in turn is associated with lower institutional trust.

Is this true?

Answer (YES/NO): YES